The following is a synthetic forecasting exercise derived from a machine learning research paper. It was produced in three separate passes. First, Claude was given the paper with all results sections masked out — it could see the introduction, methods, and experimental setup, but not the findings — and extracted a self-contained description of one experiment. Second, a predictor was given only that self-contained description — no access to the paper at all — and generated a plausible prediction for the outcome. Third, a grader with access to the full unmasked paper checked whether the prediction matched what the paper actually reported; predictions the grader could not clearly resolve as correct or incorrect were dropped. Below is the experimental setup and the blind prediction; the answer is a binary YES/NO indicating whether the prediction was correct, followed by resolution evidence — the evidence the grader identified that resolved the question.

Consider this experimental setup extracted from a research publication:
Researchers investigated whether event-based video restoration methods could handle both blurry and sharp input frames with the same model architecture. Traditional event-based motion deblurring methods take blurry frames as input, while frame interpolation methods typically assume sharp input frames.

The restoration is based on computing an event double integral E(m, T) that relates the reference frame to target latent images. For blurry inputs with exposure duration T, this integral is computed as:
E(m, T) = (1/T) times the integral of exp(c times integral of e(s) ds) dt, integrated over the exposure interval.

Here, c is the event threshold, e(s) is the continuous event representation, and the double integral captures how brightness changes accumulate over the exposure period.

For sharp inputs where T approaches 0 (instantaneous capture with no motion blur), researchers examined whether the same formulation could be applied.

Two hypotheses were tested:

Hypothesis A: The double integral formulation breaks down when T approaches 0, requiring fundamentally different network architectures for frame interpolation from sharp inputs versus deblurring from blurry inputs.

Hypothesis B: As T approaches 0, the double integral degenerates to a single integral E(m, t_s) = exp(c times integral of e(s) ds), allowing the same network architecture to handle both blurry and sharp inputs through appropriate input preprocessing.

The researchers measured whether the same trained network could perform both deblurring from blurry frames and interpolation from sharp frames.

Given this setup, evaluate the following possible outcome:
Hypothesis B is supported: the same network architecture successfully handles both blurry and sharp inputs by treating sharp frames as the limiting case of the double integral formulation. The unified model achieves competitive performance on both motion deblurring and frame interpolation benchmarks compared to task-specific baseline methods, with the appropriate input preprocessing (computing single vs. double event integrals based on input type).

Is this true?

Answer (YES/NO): YES